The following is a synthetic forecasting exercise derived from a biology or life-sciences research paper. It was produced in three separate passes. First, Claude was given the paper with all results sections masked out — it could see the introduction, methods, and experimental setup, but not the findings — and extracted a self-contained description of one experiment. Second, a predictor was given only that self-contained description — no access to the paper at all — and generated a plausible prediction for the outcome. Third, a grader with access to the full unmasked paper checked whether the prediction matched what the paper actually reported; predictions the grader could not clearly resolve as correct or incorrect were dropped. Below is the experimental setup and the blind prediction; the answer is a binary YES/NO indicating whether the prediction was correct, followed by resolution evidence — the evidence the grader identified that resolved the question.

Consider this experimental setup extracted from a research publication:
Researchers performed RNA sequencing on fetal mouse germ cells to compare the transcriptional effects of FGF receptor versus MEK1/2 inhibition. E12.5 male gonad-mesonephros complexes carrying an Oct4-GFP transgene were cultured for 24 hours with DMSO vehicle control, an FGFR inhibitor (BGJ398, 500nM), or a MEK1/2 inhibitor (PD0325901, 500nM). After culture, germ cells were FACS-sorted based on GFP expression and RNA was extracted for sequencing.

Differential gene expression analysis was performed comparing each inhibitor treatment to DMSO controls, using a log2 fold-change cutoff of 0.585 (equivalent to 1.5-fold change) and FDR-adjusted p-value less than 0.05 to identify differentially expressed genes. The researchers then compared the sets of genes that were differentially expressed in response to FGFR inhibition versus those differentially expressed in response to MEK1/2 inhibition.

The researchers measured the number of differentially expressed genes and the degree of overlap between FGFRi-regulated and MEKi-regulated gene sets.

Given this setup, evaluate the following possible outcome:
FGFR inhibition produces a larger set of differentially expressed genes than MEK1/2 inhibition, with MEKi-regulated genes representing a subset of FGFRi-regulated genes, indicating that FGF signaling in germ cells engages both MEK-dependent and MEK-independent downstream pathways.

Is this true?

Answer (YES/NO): NO